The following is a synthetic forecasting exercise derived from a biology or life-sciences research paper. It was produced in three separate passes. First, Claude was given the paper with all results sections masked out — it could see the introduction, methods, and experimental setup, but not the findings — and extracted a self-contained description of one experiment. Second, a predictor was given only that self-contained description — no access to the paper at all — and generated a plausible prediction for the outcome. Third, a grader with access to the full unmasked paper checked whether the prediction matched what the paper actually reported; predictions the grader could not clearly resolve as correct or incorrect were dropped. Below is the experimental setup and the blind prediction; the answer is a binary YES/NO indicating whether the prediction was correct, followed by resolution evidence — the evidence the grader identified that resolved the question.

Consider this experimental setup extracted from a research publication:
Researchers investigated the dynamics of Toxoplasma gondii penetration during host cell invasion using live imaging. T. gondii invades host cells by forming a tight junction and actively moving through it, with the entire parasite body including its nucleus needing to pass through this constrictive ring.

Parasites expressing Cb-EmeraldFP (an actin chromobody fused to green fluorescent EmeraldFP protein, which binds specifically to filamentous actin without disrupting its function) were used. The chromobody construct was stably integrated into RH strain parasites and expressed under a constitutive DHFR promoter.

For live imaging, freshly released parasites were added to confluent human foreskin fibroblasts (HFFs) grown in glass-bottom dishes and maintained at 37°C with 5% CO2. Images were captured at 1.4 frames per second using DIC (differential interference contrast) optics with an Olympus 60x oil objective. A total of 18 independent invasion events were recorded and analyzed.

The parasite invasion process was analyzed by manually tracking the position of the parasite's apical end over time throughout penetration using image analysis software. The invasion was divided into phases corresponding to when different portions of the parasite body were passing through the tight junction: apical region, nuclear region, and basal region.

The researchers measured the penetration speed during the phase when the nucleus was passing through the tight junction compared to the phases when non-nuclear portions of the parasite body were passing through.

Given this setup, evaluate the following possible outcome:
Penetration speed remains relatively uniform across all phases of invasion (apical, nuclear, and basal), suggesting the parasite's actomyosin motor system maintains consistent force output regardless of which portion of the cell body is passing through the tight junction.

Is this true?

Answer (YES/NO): NO